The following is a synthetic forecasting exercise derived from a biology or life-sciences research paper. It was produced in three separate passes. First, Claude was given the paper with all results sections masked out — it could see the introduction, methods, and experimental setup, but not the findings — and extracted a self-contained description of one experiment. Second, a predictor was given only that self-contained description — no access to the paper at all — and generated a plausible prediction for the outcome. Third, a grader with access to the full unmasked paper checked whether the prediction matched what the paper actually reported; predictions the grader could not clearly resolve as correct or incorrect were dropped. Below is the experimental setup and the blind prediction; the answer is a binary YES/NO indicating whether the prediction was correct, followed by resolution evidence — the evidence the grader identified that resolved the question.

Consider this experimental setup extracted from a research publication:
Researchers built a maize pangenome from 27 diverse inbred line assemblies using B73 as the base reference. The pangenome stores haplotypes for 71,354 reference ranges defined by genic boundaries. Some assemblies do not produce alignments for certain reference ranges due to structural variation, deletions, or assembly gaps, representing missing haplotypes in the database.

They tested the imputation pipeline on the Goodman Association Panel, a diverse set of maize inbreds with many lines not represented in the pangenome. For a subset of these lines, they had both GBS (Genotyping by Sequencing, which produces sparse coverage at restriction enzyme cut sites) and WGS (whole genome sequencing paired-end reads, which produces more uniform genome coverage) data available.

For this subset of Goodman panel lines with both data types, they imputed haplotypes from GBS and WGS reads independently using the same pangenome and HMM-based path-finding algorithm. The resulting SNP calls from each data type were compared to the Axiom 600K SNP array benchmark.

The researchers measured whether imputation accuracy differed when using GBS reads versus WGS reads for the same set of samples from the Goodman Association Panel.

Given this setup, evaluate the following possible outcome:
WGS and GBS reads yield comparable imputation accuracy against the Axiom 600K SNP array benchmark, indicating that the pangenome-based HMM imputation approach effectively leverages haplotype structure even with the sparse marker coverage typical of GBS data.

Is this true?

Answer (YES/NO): NO